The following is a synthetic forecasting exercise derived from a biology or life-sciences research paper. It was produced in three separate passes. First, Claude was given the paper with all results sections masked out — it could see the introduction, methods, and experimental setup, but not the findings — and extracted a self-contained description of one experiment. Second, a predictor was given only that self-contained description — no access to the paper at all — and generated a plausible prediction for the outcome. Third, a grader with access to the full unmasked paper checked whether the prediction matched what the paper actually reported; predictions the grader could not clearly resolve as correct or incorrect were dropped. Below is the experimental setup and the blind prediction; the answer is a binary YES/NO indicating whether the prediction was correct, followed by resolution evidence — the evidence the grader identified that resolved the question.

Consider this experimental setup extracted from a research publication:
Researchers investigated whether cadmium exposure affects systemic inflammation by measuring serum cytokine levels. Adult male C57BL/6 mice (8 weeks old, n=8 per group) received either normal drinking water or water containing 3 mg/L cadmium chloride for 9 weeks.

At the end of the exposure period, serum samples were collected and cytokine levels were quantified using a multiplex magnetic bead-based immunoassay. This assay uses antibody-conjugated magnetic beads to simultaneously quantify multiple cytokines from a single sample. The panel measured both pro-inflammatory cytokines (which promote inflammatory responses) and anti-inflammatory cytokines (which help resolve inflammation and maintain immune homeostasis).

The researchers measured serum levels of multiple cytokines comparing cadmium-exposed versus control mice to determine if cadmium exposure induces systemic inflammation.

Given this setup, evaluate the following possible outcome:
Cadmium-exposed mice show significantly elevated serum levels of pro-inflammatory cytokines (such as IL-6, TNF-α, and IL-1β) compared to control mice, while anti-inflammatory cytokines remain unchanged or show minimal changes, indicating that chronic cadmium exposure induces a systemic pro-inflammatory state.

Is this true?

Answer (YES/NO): NO